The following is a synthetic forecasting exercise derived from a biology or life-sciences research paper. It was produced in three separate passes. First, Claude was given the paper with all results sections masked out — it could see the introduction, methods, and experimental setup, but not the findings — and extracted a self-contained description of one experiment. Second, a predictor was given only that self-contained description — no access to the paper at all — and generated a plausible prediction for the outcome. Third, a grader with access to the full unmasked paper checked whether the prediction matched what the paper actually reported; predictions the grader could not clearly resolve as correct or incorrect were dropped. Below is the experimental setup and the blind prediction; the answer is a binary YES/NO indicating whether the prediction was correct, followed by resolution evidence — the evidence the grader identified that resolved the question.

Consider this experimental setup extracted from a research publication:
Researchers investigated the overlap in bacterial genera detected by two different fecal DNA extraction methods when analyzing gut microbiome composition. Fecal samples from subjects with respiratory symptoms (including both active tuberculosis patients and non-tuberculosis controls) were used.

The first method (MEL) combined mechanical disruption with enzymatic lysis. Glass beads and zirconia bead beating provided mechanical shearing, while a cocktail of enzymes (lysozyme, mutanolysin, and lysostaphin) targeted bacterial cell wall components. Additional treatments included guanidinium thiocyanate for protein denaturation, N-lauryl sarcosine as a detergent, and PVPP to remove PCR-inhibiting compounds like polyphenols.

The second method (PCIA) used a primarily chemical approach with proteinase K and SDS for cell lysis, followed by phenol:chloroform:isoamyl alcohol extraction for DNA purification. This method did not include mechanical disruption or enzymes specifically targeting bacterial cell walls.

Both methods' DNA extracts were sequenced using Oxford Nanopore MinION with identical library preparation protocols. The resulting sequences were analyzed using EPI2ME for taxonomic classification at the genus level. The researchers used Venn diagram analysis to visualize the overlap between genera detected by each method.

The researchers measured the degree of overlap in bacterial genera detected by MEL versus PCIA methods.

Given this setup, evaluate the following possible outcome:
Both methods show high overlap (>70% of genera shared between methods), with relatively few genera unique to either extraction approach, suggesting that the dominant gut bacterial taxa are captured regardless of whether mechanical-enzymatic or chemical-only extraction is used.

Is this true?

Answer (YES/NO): NO